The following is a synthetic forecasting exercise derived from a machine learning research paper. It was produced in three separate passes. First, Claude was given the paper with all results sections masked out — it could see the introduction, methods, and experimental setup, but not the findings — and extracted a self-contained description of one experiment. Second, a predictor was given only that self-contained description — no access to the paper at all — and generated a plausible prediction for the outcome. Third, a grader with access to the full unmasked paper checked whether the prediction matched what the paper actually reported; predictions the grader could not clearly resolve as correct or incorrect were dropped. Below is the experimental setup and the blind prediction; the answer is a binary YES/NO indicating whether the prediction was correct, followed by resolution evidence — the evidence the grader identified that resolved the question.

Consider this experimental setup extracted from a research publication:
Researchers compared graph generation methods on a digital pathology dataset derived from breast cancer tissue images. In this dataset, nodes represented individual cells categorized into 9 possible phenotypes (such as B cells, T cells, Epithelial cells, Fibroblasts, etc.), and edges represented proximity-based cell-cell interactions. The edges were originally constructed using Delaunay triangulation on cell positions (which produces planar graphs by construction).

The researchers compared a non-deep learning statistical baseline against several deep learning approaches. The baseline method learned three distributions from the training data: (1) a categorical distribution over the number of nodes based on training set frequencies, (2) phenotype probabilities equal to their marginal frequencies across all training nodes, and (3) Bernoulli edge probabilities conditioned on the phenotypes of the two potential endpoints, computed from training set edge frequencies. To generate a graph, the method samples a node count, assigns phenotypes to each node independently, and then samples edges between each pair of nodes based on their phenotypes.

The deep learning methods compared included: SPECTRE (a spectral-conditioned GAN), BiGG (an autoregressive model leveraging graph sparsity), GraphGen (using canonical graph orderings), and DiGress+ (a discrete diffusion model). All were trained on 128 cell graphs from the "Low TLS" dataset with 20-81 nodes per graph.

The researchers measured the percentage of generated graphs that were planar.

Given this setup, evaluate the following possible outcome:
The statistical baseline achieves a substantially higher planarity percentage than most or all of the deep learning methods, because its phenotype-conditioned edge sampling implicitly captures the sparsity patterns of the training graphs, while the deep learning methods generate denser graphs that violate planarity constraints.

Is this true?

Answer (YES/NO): NO